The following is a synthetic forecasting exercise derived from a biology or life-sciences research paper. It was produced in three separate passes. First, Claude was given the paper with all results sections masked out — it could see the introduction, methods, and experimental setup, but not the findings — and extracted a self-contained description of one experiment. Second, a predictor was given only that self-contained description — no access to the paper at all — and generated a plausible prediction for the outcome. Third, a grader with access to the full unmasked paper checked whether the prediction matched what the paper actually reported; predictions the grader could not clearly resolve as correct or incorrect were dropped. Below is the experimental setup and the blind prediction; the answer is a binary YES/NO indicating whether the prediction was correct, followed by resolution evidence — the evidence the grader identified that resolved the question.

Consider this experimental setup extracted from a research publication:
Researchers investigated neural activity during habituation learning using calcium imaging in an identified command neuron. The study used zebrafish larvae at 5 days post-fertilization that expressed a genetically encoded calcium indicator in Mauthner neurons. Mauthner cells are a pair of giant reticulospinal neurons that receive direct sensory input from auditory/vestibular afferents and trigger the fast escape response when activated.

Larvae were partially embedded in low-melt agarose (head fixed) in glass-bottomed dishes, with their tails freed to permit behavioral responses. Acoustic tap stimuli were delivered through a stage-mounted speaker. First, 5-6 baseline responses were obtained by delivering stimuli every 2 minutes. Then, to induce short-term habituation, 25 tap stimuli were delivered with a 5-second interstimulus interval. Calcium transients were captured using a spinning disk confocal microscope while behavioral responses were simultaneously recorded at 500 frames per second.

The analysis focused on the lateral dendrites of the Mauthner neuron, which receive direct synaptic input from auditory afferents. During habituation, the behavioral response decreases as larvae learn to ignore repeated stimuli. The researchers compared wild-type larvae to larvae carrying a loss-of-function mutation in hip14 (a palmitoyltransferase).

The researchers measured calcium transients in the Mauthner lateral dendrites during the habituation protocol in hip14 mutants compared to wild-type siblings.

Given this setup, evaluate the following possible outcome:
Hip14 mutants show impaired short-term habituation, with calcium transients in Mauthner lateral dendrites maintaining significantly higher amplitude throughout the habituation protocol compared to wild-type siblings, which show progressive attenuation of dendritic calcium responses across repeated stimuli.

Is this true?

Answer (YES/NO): YES